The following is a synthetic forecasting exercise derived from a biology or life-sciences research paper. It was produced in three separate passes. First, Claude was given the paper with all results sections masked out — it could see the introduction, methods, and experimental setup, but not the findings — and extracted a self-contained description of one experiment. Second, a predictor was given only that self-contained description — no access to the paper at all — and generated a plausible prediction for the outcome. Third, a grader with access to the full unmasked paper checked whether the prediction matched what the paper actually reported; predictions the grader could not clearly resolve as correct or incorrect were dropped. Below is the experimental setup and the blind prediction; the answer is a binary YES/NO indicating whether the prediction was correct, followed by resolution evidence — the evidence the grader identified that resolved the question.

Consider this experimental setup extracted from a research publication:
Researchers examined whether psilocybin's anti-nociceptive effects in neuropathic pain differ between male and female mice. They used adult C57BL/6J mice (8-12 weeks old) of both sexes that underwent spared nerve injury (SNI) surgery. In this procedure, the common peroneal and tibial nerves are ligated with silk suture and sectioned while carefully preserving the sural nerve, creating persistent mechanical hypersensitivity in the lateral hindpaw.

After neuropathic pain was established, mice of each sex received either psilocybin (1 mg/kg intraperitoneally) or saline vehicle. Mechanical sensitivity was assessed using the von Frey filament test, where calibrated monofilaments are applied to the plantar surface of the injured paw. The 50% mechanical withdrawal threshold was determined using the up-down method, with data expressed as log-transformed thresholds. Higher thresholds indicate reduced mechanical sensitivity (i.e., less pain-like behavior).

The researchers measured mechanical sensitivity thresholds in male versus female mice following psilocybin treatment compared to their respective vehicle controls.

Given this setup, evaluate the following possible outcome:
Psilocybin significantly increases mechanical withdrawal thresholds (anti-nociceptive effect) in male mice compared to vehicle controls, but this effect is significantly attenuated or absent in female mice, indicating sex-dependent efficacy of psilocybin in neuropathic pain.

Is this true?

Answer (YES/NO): NO